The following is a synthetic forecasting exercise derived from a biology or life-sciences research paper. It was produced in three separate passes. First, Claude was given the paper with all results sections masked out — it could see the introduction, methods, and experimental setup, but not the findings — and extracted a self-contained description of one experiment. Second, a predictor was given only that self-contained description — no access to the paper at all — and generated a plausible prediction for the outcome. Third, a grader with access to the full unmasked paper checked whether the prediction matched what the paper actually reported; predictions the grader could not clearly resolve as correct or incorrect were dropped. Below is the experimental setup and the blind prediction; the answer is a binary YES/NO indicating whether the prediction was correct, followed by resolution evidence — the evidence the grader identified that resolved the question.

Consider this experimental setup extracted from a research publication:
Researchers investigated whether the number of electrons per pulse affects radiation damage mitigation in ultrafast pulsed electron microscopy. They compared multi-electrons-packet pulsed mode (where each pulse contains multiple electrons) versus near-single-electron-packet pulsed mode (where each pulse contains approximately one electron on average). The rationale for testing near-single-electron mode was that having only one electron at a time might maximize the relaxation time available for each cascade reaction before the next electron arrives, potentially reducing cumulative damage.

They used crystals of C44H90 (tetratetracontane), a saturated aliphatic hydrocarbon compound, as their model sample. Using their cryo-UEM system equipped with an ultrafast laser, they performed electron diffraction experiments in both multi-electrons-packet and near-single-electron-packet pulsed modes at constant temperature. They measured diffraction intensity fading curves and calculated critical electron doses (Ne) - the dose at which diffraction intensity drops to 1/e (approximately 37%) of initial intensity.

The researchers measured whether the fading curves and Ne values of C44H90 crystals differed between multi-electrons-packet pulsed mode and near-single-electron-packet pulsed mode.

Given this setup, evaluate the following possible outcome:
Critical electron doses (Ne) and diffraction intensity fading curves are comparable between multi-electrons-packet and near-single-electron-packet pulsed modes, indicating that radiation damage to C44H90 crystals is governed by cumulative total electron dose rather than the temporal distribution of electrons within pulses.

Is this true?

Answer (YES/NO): YES